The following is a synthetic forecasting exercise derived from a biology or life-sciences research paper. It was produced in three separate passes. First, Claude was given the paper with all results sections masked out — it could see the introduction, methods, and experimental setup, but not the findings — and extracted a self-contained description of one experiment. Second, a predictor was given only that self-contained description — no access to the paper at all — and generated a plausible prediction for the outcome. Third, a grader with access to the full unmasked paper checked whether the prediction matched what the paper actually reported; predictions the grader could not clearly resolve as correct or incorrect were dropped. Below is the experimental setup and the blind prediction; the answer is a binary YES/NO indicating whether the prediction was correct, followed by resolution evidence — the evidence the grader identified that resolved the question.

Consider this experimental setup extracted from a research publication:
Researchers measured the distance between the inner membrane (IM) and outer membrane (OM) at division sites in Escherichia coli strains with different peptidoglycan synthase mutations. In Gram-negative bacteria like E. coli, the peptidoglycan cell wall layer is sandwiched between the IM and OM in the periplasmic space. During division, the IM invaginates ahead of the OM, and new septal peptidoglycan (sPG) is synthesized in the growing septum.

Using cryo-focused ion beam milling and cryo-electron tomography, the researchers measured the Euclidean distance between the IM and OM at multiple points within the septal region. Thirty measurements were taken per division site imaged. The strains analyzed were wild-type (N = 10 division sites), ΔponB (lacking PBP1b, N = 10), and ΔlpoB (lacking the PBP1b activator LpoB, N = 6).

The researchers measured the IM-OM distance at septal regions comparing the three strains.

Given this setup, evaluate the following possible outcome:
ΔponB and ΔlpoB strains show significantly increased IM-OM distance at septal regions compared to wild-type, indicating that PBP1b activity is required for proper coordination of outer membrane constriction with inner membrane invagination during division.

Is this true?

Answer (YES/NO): NO